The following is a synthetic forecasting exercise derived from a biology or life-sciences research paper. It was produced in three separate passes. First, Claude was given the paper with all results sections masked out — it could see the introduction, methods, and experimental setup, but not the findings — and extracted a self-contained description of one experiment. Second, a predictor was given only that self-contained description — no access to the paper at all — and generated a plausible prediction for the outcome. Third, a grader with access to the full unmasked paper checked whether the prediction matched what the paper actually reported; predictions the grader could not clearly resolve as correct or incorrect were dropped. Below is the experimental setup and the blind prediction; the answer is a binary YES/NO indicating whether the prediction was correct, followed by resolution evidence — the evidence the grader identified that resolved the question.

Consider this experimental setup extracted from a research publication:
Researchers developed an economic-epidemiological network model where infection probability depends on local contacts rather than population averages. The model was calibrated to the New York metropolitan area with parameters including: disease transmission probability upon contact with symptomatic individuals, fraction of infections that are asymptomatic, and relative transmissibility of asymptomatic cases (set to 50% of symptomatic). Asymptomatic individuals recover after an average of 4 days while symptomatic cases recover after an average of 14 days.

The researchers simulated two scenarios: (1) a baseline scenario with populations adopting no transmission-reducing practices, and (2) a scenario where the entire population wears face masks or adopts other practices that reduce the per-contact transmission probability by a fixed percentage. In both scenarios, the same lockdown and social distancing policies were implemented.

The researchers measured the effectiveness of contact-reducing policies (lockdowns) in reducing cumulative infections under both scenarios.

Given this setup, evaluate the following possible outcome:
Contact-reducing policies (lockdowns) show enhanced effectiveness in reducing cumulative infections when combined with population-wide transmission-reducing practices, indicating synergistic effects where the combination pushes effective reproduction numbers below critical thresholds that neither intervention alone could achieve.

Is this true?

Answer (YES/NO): YES